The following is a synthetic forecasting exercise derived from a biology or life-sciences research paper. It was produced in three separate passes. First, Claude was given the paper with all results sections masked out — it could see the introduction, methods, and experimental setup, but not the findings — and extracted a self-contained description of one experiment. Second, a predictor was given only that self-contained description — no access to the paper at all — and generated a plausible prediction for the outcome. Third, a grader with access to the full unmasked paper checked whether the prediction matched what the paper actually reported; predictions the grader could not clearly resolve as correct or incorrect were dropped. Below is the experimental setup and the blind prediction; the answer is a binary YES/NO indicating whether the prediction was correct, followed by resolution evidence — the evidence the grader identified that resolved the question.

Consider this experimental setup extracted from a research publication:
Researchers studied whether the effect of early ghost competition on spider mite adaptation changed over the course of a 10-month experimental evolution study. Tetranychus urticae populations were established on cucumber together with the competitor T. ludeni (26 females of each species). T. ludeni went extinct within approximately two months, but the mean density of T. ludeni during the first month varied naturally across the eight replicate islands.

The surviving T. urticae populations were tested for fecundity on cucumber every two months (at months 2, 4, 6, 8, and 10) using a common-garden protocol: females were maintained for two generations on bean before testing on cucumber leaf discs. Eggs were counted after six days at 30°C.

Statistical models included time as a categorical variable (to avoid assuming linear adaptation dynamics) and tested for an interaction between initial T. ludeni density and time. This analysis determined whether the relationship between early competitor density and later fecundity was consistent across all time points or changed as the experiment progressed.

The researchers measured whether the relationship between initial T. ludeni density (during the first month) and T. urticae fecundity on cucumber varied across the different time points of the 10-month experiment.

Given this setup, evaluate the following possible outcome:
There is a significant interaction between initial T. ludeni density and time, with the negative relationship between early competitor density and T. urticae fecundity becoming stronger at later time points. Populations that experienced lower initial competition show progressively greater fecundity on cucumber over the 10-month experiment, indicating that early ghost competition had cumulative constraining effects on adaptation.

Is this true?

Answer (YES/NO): NO